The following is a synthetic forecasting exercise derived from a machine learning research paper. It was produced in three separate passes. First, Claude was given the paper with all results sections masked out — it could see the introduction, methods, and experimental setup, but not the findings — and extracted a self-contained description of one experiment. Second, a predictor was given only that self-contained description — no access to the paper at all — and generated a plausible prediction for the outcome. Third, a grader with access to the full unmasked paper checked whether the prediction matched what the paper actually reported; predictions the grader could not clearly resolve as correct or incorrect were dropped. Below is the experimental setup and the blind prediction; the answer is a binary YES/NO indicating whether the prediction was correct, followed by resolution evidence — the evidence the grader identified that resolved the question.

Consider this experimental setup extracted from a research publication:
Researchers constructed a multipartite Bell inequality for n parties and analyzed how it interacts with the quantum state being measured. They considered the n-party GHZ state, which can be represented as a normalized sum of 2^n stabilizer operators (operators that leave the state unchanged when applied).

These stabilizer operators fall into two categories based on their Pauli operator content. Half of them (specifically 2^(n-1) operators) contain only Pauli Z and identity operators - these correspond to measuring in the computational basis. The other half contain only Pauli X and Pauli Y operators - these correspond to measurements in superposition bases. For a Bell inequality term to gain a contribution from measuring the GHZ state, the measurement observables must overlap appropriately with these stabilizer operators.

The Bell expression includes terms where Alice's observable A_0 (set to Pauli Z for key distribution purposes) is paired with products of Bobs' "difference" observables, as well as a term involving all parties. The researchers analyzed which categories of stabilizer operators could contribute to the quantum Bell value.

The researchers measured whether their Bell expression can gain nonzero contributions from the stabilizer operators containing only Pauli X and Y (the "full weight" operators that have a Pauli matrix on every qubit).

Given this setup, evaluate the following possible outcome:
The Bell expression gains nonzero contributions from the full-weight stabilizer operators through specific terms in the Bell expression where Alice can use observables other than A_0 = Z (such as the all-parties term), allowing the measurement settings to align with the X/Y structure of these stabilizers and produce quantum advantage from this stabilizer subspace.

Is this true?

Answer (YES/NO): YES